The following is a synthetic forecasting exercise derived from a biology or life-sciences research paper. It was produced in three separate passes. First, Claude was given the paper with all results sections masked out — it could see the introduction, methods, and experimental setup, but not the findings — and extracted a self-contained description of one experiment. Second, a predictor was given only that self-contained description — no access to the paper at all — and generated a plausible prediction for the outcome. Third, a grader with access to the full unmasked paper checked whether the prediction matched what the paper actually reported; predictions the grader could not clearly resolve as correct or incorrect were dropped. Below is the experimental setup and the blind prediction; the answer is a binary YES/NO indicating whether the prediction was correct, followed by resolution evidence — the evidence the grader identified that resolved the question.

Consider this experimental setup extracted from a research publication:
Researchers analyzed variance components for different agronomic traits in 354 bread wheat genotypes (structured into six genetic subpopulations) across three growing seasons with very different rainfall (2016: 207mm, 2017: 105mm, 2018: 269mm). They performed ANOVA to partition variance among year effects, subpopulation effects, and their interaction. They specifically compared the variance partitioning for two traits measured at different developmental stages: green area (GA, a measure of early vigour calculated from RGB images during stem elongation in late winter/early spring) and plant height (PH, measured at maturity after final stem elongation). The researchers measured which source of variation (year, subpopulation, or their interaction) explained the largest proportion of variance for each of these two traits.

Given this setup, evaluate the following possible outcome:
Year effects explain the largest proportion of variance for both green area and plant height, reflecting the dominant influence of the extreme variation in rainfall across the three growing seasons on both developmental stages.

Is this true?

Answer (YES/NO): NO